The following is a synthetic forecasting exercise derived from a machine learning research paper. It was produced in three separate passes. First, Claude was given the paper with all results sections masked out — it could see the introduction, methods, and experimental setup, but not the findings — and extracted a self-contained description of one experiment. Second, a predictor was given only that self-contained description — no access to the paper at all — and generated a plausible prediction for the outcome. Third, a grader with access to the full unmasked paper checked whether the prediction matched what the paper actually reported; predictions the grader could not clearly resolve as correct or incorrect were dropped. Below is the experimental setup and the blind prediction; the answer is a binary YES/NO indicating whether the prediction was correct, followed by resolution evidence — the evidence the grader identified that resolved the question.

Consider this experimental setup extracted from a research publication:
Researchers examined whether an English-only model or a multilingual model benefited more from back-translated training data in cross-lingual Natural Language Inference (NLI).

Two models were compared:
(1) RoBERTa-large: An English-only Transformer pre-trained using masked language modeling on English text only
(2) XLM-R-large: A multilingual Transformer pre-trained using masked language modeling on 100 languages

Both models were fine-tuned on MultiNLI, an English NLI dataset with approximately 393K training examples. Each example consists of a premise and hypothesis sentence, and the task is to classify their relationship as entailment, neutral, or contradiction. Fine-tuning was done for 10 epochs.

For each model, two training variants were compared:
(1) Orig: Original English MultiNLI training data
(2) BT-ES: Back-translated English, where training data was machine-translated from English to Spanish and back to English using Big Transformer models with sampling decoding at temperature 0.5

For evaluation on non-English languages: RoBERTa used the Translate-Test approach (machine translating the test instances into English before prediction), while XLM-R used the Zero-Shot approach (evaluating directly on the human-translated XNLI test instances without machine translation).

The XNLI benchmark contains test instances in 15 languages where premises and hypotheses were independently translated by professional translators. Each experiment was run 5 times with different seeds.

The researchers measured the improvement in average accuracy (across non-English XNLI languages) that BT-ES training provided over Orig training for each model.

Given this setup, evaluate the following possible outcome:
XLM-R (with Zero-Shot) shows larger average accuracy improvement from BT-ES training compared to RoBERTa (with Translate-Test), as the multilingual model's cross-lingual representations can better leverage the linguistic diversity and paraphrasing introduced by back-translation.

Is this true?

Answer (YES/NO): NO